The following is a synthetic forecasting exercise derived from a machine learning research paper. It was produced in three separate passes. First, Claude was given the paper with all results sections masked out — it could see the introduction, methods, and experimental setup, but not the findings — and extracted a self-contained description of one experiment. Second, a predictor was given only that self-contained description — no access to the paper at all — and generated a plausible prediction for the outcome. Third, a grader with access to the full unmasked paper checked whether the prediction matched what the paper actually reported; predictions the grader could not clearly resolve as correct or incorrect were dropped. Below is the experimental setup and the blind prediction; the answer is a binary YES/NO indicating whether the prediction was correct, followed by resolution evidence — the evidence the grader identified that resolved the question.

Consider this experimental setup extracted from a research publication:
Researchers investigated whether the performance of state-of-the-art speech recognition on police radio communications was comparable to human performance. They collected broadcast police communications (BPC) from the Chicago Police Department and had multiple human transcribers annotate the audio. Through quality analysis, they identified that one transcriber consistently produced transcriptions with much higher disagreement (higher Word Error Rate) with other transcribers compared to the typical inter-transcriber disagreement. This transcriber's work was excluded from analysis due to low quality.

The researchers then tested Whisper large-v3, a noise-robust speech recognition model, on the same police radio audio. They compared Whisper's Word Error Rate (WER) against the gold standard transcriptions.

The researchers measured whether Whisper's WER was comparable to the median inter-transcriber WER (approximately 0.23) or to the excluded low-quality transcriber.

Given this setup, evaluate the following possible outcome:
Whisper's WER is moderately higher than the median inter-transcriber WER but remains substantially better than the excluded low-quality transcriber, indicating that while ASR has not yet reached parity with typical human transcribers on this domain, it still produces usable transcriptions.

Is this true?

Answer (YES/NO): NO